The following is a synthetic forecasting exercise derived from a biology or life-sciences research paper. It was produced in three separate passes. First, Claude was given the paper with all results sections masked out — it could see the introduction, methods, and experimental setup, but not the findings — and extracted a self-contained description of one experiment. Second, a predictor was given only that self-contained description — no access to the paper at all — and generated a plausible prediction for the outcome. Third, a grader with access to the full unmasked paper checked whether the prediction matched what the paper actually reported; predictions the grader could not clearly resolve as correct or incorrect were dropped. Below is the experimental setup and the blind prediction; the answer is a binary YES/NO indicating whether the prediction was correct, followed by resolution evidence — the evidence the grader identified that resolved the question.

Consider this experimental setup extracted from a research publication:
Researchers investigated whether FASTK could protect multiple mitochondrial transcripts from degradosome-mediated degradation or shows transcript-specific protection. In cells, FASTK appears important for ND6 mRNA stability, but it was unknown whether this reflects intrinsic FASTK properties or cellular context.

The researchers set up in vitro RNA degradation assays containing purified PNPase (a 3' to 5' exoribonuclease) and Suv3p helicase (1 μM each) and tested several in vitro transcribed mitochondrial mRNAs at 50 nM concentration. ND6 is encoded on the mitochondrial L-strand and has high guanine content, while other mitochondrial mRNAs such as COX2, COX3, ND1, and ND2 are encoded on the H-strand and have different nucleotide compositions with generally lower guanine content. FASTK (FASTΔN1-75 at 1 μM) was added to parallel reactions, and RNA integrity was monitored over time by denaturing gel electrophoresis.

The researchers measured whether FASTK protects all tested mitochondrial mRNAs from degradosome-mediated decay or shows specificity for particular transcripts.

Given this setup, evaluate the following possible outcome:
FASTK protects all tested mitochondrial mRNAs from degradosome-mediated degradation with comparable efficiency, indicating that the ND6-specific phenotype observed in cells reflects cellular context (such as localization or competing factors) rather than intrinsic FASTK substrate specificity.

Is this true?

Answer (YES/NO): YES